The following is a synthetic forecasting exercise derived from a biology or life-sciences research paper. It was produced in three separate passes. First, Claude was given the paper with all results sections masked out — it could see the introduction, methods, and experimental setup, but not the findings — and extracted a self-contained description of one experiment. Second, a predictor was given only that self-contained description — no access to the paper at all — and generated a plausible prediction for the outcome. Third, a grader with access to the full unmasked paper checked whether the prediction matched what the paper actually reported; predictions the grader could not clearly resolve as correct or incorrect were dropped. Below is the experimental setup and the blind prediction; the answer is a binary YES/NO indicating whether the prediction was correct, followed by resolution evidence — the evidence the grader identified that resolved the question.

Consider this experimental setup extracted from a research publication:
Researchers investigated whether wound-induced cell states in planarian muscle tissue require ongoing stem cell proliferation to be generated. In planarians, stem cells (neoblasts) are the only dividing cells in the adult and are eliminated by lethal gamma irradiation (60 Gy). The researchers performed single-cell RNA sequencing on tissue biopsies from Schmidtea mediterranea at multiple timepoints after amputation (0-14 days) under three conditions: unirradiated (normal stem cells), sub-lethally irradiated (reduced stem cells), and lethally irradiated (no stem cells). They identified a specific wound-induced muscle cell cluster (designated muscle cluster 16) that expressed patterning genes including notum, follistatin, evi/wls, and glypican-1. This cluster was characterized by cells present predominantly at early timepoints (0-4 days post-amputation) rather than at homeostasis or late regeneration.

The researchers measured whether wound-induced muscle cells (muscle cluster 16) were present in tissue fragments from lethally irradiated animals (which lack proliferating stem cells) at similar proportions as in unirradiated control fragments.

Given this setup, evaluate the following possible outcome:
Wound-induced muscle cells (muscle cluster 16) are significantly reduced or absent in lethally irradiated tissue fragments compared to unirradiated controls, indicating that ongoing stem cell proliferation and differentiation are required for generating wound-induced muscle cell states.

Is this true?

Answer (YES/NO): NO